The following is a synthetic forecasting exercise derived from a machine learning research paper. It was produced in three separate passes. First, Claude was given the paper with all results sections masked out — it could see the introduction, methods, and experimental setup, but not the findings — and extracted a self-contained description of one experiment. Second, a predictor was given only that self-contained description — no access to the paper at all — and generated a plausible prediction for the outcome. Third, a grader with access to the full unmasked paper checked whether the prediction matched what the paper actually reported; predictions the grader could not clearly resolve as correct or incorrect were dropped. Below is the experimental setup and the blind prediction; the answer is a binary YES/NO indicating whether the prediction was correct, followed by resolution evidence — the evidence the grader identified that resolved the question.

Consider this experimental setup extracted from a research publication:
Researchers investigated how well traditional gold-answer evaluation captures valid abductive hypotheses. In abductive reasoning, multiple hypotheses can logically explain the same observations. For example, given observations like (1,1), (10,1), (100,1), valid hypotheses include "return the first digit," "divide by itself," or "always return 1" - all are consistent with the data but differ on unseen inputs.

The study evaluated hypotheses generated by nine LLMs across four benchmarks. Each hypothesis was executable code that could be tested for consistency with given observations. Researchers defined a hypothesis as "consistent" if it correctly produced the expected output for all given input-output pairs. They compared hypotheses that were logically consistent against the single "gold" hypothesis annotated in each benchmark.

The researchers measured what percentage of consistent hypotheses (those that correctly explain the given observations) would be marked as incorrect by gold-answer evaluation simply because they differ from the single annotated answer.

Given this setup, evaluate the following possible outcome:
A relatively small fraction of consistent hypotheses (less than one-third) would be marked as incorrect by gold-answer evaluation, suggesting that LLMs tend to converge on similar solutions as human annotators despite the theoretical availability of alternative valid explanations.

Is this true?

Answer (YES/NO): NO